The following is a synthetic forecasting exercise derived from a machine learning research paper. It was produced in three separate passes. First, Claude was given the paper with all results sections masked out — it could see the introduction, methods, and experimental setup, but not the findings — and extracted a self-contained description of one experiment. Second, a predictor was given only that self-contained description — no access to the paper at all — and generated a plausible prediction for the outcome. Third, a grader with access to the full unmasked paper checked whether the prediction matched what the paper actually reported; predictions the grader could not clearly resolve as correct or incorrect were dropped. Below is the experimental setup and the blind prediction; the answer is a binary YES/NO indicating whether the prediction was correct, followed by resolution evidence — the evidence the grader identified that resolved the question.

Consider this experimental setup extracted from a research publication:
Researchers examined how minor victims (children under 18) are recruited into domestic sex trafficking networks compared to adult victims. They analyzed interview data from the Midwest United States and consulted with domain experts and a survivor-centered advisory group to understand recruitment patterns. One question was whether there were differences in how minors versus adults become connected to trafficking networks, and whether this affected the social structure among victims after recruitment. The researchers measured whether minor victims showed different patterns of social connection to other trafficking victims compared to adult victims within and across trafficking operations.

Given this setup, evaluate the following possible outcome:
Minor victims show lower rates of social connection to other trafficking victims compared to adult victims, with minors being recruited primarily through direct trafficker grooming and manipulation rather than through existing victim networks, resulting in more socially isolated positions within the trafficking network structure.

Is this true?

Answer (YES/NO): NO